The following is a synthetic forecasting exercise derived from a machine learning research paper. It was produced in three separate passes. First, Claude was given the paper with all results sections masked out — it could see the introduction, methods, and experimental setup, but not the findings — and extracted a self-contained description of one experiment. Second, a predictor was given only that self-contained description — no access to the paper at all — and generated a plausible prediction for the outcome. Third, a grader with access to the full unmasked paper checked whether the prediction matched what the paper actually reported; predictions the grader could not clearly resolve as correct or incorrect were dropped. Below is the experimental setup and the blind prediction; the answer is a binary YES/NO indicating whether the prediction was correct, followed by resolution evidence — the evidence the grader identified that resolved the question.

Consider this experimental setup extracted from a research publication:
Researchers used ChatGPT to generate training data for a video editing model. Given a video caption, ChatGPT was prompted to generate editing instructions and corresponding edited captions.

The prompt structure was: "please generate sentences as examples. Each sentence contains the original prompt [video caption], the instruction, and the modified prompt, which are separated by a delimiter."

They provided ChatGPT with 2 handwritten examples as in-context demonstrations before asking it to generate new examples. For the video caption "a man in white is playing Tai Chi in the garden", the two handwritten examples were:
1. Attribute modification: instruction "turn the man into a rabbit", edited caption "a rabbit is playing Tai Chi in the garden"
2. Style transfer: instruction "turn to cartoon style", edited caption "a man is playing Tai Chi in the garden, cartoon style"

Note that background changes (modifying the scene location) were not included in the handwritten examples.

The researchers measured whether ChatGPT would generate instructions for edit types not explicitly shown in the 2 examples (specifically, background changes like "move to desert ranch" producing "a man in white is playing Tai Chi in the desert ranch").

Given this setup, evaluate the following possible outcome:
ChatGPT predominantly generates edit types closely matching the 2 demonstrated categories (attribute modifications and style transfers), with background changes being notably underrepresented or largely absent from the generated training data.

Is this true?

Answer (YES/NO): NO